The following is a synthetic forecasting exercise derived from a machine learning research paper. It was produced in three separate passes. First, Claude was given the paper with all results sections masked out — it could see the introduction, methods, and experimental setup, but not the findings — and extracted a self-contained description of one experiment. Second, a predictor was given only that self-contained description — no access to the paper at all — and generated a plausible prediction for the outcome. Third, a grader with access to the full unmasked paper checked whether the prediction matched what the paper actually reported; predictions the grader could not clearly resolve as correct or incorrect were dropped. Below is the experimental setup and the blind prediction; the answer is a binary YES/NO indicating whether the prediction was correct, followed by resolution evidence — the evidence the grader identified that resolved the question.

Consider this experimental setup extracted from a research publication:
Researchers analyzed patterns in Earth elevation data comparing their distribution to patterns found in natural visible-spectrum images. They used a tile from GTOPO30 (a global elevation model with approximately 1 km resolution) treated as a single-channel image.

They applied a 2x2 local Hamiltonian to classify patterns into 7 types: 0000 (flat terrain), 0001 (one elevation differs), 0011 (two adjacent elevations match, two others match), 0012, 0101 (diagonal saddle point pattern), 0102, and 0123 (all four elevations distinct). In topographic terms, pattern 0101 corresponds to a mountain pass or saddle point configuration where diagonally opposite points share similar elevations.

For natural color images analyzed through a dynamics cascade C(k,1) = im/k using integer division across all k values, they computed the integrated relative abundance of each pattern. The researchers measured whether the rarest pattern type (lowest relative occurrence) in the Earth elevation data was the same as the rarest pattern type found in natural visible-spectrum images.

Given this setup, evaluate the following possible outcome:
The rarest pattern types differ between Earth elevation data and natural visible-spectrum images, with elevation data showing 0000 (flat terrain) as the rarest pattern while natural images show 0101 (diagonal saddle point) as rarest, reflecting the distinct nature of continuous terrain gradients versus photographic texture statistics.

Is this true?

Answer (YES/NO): NO